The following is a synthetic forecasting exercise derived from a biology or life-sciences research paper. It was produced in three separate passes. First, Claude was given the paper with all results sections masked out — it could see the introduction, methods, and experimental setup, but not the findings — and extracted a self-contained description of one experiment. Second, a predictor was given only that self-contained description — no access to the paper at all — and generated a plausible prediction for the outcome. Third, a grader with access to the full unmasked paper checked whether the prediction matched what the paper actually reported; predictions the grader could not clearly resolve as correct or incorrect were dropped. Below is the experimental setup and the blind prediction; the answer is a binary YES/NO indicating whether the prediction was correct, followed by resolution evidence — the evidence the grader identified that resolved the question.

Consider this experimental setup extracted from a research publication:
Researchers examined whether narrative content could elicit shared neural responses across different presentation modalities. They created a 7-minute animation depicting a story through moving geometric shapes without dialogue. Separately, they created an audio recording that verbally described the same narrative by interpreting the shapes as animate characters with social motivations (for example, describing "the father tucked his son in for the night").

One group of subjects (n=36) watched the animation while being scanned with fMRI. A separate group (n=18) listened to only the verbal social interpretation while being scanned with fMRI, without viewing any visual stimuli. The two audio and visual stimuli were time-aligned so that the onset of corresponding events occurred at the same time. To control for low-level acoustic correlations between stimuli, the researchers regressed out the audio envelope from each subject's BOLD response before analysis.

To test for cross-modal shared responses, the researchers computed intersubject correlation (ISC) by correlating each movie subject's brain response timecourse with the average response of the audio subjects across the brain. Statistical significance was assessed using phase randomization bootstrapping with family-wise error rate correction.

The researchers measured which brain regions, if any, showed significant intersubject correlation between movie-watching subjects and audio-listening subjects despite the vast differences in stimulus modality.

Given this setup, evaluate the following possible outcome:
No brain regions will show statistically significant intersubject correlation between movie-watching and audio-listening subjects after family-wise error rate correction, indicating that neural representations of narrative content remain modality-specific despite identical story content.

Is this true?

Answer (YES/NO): NO